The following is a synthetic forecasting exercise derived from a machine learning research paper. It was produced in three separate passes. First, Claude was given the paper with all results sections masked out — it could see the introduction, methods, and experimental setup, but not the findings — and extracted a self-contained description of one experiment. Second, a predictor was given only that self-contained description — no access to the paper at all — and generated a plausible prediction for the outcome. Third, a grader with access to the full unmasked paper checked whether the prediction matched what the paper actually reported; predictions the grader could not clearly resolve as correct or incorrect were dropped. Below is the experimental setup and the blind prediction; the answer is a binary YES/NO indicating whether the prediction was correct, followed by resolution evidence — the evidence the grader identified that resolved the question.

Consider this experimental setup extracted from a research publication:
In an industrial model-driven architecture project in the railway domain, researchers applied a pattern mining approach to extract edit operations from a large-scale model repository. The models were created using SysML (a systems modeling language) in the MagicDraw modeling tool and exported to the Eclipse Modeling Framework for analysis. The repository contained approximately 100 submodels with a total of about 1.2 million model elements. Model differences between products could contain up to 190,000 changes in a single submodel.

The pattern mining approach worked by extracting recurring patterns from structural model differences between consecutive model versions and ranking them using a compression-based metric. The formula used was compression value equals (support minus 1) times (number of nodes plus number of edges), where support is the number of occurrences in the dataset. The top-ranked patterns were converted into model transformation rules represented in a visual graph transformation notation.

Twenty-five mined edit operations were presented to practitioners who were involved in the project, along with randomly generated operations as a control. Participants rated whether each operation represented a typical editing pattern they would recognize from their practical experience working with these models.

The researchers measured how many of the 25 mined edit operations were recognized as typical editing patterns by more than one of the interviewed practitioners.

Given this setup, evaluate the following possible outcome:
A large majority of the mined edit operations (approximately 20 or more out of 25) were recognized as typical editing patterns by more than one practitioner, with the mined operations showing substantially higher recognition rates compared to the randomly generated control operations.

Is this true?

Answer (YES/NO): YES